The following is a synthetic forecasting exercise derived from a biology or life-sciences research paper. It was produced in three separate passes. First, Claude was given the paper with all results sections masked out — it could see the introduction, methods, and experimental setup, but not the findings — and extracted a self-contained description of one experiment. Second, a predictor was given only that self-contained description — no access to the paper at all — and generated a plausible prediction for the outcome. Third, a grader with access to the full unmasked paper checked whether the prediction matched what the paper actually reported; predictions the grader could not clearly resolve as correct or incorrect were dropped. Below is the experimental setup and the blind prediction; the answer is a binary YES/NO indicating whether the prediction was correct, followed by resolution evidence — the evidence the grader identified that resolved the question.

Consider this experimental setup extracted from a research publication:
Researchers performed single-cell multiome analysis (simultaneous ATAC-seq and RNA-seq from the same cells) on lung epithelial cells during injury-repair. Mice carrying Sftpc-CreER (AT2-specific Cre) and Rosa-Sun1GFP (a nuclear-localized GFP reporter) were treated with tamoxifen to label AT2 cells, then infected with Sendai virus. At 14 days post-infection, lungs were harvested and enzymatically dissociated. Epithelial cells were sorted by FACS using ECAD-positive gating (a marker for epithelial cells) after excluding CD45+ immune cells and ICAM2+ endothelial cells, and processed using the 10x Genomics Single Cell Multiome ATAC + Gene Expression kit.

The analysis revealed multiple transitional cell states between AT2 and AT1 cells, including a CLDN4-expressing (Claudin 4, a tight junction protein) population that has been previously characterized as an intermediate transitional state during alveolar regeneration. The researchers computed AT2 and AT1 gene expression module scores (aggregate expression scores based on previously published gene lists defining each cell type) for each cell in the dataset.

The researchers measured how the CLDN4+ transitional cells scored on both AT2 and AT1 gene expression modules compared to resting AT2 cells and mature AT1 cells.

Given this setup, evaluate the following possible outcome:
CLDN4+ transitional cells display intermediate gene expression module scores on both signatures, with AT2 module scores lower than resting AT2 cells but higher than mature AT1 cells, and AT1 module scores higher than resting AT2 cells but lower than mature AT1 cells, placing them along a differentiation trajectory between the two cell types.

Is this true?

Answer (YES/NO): NO